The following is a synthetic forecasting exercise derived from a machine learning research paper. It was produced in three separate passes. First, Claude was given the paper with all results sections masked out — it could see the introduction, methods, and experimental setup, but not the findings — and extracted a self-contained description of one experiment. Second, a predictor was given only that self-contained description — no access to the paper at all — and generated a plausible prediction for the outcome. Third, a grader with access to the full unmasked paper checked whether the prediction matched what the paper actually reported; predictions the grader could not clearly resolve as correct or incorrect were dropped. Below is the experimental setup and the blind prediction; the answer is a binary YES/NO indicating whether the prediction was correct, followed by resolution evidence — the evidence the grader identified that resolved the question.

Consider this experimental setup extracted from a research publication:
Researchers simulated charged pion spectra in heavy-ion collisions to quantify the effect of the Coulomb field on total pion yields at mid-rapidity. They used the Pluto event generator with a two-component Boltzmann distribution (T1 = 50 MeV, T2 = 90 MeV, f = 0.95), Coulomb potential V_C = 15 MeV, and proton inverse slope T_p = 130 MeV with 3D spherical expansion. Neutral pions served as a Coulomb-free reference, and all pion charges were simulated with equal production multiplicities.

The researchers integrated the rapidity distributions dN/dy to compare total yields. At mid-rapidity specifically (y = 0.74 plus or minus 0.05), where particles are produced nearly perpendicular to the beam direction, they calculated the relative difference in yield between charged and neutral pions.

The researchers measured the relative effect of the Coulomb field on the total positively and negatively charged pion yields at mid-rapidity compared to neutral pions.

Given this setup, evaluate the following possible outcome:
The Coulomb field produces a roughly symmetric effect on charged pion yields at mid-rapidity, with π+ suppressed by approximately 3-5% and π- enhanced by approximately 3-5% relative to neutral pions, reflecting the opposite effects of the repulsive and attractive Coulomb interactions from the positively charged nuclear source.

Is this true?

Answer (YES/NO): YES